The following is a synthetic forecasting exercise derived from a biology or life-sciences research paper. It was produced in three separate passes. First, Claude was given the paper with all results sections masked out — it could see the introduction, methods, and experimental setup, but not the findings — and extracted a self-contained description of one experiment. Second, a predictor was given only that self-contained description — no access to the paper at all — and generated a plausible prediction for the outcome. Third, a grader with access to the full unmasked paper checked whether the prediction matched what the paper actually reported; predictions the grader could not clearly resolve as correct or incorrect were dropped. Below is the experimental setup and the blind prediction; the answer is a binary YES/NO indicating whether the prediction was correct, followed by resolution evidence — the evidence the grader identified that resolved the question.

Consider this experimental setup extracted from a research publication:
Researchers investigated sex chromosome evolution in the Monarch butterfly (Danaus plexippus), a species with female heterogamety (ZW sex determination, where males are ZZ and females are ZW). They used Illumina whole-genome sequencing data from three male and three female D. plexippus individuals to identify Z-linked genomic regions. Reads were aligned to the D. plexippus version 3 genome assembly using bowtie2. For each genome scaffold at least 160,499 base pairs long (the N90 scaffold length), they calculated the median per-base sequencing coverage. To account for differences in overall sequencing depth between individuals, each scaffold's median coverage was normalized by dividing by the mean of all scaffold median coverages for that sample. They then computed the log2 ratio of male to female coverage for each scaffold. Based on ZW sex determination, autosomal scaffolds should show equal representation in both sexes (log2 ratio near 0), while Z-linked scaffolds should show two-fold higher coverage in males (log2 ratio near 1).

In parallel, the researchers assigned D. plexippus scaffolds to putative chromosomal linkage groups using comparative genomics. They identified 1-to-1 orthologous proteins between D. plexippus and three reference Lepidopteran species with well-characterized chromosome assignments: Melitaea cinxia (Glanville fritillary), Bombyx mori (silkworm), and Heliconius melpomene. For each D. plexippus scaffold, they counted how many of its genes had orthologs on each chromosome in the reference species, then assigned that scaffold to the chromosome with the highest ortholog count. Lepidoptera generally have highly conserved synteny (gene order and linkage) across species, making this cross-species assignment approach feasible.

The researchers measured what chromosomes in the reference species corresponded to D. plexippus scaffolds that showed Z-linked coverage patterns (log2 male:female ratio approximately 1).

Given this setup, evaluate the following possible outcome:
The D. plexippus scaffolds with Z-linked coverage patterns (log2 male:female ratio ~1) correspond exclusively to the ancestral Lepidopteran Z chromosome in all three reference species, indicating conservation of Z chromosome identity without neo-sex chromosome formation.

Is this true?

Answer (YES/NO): NO